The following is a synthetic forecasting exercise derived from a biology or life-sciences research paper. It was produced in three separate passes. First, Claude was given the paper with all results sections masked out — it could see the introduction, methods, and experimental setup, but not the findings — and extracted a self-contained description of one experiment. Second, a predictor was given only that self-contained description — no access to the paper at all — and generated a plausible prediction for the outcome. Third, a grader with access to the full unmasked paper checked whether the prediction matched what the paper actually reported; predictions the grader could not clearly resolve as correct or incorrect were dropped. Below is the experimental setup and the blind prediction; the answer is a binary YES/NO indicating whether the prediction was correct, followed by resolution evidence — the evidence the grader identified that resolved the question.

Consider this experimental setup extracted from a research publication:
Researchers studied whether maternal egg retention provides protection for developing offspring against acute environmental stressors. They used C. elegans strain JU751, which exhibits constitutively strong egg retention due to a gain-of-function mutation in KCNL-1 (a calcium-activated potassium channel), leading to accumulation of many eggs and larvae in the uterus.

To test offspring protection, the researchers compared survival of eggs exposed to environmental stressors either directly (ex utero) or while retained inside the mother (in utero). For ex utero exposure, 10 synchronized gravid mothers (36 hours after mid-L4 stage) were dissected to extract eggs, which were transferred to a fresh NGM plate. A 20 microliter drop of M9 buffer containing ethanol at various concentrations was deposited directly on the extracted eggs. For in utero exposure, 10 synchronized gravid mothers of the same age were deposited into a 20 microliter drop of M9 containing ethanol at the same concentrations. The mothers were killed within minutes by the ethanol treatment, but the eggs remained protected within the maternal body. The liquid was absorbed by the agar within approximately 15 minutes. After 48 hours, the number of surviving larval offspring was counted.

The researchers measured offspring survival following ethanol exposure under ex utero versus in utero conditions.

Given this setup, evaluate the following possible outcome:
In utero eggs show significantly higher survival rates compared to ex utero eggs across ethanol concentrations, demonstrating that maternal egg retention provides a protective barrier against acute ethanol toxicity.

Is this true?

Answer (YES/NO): NO